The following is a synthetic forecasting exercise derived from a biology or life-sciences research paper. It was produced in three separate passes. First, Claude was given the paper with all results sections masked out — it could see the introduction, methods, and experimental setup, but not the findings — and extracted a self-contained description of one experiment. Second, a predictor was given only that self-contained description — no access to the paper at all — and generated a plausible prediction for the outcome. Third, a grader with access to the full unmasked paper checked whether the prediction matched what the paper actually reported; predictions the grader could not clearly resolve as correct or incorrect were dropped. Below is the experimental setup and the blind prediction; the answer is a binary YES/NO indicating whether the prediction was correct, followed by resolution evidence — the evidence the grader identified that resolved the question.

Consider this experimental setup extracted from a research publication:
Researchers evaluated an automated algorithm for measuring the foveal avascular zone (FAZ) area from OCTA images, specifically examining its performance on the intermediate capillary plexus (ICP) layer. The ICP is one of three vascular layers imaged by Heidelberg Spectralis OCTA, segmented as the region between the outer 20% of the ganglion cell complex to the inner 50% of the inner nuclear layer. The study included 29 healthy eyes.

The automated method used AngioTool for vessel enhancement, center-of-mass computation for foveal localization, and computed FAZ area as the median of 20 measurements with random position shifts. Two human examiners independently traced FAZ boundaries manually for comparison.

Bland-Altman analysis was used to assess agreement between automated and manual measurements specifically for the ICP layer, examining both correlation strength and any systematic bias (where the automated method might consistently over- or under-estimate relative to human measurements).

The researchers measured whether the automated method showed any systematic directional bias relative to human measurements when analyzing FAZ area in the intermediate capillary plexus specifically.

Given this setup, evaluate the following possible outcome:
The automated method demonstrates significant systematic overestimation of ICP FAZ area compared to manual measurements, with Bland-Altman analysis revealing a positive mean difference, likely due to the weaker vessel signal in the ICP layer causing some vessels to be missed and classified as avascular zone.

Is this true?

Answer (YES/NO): NO